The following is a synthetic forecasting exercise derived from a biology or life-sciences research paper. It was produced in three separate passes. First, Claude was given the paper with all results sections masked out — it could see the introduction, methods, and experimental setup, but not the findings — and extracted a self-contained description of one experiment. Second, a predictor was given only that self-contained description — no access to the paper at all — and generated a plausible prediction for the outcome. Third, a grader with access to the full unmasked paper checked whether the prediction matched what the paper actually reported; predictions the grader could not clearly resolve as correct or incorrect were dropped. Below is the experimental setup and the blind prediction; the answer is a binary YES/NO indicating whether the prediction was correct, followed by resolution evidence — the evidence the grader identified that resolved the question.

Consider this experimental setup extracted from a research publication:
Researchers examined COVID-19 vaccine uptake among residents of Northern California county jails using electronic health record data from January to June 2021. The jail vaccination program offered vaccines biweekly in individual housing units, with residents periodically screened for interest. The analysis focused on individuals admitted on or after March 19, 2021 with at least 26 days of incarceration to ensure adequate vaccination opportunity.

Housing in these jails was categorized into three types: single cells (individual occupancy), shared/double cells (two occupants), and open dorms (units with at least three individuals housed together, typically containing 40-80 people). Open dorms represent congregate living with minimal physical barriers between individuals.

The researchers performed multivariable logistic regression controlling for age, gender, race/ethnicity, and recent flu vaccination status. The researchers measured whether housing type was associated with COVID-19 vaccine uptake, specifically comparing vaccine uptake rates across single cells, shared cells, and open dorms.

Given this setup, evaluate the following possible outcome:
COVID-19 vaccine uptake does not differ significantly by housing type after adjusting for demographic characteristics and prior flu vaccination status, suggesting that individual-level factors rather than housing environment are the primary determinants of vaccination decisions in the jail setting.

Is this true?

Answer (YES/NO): NO